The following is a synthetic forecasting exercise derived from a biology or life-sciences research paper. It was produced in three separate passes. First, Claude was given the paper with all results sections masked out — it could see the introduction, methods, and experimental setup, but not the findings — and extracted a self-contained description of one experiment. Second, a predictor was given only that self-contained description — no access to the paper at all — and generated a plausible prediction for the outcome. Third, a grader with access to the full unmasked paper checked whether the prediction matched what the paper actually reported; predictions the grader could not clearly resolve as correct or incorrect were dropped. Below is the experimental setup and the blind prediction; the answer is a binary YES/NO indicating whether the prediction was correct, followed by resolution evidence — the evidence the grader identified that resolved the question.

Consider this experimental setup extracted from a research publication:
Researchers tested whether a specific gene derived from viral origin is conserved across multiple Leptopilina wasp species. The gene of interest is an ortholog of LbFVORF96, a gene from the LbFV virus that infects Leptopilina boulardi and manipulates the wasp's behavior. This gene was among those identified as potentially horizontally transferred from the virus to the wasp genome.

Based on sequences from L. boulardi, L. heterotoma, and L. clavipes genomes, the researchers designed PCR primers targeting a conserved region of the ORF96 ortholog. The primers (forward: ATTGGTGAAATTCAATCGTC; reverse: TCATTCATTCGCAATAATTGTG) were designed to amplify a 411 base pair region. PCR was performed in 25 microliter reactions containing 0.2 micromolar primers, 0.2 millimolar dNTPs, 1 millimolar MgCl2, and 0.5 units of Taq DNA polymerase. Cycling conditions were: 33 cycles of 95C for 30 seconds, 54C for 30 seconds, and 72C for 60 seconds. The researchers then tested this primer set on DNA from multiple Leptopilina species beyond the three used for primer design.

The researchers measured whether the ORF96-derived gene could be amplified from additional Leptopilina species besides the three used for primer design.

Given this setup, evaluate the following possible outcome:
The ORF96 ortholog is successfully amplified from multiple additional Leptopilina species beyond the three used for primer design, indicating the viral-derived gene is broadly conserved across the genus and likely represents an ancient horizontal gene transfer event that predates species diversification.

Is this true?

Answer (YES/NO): YES